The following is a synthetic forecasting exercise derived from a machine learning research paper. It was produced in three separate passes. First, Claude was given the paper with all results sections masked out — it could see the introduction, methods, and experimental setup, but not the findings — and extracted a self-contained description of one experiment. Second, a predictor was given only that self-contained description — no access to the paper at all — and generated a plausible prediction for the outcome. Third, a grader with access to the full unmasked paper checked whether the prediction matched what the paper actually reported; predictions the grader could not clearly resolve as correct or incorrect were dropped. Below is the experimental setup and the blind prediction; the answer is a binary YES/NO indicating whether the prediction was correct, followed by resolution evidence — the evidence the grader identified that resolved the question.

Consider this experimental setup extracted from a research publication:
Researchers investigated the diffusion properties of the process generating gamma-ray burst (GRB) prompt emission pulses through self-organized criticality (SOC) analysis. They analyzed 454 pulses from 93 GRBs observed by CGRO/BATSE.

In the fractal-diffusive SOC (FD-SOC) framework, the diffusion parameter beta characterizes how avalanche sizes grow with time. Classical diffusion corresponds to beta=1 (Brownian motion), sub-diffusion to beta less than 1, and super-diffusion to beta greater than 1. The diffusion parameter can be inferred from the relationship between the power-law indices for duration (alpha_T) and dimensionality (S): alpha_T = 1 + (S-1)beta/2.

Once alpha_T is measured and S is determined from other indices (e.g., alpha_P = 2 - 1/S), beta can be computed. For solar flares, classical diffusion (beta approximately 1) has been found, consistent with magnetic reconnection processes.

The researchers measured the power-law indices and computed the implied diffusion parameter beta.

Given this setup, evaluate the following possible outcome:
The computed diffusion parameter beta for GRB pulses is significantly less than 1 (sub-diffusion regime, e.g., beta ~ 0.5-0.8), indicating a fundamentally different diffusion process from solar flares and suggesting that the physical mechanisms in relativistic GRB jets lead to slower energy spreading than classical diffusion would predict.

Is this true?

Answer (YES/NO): NO